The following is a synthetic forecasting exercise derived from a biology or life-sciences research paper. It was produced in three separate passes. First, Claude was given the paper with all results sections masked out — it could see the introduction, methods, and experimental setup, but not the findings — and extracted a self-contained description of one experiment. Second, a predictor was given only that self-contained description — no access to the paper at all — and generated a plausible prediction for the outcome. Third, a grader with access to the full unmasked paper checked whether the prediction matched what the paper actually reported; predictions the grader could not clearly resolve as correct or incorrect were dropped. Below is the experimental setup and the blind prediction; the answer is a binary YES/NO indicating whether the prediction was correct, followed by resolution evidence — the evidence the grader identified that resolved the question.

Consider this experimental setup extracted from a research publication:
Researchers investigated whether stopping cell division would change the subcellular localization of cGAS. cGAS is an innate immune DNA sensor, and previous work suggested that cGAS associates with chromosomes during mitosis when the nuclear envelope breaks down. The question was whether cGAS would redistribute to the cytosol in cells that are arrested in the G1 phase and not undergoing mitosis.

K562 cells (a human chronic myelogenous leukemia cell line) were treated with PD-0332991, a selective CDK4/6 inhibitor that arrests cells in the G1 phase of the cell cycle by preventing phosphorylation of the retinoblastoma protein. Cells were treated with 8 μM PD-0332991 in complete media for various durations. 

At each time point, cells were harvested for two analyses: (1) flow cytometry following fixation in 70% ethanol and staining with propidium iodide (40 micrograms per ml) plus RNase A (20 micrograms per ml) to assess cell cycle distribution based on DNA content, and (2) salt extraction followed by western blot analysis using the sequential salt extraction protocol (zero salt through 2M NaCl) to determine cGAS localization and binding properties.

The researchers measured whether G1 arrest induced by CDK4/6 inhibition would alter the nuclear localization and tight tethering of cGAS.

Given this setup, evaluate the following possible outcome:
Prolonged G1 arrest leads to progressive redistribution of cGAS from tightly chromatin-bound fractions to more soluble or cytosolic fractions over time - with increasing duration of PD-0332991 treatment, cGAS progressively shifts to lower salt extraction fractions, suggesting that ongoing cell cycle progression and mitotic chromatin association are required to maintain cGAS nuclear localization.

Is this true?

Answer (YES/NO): NO